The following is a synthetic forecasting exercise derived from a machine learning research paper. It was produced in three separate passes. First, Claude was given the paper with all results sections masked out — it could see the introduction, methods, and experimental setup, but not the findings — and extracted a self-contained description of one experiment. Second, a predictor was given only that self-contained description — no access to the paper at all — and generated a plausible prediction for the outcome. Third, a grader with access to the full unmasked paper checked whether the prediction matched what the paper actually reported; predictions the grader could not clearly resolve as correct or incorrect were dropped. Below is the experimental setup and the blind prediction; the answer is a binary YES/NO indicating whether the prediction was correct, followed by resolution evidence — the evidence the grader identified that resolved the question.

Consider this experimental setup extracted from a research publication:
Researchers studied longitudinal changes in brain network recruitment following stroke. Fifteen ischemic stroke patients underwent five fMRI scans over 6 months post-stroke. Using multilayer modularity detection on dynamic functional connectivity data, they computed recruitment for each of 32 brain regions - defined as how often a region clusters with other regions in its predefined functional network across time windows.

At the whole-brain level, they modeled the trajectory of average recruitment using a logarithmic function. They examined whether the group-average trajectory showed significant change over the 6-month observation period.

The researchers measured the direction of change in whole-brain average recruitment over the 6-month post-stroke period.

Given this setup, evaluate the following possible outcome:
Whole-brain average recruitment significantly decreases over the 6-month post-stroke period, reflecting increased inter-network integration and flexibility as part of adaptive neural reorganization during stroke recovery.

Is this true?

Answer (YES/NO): NO